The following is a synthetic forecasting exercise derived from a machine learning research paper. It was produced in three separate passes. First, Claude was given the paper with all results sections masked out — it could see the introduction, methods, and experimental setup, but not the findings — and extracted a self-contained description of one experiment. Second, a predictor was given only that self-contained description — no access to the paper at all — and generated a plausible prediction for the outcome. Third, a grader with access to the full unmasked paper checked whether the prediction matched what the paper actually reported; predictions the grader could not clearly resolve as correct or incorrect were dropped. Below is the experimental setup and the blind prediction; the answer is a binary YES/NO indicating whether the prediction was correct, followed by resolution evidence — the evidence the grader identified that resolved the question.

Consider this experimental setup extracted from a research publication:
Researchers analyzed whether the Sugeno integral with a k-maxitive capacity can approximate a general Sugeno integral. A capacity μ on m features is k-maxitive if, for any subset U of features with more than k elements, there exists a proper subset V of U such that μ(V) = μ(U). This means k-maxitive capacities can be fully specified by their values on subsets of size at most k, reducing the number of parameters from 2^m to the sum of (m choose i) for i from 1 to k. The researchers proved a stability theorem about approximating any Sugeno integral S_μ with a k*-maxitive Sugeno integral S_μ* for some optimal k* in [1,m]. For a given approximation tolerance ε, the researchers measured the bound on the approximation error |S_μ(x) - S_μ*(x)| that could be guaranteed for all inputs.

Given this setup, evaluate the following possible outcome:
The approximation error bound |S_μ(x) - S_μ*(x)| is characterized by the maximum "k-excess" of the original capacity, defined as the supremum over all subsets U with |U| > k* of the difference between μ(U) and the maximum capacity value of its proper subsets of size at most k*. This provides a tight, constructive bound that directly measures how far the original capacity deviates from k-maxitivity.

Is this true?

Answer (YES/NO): NO